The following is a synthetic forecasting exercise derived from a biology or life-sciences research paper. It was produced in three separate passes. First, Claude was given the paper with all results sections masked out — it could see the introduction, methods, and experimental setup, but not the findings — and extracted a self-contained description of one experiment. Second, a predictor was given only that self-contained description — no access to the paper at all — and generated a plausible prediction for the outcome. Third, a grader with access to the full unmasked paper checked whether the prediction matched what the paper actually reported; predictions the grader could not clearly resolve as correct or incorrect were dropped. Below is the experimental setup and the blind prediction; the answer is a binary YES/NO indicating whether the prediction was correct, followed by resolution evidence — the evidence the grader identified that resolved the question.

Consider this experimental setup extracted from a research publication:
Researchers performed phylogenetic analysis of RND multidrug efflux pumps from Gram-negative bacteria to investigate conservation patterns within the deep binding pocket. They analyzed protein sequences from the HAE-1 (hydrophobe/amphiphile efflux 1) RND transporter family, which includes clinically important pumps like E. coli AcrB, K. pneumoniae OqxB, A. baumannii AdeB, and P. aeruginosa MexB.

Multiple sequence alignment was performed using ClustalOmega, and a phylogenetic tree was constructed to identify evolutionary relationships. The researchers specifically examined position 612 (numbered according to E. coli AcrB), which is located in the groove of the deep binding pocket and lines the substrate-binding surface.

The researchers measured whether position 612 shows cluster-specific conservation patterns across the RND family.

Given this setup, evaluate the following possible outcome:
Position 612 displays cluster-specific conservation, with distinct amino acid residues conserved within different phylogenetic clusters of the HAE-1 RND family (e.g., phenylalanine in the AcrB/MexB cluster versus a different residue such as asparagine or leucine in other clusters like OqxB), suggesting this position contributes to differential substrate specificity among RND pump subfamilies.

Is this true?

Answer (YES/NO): NO